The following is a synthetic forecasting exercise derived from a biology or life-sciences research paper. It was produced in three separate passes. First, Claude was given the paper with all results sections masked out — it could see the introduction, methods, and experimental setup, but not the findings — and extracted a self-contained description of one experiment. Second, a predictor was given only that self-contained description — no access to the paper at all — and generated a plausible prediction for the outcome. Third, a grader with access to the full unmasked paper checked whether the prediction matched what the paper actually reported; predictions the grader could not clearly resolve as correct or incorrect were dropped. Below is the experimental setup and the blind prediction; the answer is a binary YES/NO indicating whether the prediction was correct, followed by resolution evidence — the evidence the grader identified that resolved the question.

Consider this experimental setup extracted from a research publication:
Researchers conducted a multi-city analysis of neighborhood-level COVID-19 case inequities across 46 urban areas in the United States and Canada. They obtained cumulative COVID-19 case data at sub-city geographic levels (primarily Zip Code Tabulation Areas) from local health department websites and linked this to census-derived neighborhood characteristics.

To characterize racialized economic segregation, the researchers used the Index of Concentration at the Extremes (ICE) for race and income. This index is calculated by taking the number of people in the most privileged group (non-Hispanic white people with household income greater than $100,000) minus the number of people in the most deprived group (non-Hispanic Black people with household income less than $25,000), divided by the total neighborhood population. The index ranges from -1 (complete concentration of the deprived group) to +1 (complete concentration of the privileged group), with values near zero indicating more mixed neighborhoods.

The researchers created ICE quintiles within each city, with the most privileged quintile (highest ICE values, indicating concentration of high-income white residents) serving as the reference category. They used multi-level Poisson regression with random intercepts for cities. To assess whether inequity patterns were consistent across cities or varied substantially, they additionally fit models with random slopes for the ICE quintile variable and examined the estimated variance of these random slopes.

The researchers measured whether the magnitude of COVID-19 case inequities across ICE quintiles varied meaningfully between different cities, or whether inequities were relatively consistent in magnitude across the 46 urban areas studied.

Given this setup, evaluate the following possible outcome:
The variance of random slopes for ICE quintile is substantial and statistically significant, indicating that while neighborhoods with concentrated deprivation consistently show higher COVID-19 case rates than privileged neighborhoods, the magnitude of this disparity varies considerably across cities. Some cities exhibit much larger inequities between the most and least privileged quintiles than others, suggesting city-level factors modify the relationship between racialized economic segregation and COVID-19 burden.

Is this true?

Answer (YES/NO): NO